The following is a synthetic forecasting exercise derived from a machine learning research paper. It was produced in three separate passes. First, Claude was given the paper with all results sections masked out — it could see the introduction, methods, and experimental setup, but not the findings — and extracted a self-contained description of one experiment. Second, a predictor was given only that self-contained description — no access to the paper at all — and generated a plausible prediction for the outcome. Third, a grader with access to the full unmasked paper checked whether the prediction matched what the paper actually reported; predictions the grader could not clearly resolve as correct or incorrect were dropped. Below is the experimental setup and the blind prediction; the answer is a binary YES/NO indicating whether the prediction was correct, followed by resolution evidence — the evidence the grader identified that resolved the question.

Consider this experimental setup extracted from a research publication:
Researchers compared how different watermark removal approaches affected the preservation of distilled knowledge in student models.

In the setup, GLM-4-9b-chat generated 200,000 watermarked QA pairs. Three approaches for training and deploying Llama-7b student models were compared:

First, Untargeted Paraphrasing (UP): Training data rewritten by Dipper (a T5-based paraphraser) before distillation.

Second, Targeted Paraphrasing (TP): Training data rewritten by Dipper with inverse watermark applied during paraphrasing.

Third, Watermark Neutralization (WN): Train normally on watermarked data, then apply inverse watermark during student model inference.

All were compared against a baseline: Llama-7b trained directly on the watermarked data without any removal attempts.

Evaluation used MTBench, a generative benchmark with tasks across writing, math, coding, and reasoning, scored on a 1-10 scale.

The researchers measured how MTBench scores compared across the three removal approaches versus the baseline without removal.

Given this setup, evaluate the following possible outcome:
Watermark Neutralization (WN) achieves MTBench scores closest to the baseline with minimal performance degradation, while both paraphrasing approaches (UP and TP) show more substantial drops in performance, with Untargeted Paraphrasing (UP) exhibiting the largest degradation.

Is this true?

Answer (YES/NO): NO